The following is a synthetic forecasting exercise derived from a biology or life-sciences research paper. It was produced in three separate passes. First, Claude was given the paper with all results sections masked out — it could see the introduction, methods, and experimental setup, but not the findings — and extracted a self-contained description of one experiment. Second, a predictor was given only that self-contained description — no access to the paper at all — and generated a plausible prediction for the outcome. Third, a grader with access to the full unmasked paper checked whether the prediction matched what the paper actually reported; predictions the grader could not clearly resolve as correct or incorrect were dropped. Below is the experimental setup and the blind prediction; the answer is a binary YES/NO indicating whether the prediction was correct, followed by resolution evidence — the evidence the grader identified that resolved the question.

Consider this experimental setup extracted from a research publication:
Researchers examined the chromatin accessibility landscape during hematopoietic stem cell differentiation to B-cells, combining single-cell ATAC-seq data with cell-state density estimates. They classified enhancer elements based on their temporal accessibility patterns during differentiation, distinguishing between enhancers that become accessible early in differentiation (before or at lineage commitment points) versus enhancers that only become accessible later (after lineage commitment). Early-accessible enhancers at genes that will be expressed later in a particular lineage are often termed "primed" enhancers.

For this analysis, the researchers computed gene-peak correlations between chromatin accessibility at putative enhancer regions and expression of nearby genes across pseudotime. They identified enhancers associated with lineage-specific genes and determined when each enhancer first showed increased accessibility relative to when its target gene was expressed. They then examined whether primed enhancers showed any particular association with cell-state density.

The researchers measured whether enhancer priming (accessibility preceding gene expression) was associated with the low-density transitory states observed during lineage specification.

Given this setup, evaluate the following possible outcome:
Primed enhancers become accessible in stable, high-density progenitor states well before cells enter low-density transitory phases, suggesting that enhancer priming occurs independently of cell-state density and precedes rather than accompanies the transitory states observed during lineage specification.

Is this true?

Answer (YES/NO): YES